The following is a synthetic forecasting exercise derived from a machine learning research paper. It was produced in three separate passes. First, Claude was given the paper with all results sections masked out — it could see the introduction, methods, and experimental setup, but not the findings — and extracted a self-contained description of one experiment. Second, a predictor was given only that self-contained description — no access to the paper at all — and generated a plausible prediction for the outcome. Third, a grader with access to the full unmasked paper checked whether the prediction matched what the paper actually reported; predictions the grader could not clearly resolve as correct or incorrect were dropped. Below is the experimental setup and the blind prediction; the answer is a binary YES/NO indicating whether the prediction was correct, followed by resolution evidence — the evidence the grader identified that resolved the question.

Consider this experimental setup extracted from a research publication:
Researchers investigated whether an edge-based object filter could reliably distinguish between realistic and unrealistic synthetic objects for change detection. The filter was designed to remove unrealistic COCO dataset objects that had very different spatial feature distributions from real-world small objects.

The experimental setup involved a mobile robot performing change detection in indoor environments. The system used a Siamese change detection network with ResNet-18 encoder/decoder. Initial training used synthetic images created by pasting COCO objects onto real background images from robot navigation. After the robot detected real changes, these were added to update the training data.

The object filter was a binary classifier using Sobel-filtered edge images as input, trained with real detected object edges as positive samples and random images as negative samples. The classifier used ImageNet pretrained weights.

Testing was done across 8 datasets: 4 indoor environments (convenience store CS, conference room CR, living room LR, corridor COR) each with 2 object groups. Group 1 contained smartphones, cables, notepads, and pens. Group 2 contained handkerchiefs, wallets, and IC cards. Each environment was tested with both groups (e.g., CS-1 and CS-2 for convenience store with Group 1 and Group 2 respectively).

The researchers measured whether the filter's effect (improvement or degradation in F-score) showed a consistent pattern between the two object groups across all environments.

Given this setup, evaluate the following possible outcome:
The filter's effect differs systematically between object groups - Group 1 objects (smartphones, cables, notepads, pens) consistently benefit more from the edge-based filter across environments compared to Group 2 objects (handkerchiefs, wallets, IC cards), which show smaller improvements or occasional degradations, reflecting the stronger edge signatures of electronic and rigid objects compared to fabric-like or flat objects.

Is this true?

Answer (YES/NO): NO